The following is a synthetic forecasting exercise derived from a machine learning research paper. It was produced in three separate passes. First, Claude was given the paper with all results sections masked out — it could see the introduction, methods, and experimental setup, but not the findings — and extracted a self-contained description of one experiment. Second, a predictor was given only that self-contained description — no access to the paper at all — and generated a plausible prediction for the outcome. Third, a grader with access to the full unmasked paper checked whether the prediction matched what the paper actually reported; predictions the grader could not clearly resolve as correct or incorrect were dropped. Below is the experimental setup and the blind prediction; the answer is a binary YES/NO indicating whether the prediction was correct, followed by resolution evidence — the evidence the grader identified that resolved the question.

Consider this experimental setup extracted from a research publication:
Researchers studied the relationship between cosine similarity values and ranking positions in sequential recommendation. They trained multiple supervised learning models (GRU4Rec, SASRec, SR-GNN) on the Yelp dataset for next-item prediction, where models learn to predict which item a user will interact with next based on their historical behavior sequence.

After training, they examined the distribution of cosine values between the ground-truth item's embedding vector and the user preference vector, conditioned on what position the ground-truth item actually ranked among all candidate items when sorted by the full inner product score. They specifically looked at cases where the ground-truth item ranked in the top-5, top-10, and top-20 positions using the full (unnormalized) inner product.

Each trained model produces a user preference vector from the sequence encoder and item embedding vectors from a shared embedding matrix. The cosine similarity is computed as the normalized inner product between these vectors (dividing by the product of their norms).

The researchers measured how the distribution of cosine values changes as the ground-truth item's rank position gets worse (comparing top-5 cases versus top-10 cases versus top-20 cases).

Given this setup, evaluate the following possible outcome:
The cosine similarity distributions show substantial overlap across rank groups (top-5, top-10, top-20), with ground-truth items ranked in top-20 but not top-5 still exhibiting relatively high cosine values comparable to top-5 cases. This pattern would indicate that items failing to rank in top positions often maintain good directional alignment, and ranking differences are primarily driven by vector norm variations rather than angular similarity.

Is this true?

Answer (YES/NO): NO